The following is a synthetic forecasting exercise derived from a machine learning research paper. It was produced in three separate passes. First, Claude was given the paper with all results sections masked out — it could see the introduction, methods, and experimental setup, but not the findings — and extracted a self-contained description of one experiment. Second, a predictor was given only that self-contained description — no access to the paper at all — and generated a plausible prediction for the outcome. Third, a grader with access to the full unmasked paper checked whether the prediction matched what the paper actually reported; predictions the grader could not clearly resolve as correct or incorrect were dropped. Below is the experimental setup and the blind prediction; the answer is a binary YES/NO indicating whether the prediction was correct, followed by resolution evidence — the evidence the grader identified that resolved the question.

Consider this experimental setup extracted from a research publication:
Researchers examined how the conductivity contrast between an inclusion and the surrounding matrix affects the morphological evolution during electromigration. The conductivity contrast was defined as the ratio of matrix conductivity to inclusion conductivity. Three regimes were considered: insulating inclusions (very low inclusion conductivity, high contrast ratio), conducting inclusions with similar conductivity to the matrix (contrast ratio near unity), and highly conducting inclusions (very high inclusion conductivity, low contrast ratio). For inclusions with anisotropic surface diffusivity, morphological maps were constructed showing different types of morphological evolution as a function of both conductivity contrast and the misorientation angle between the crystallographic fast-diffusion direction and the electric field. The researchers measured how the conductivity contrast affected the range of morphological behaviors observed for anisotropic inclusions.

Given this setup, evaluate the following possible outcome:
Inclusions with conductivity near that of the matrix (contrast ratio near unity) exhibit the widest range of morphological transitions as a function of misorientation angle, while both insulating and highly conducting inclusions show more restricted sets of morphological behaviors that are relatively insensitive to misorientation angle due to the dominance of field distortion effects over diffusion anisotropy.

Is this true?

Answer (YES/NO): NO